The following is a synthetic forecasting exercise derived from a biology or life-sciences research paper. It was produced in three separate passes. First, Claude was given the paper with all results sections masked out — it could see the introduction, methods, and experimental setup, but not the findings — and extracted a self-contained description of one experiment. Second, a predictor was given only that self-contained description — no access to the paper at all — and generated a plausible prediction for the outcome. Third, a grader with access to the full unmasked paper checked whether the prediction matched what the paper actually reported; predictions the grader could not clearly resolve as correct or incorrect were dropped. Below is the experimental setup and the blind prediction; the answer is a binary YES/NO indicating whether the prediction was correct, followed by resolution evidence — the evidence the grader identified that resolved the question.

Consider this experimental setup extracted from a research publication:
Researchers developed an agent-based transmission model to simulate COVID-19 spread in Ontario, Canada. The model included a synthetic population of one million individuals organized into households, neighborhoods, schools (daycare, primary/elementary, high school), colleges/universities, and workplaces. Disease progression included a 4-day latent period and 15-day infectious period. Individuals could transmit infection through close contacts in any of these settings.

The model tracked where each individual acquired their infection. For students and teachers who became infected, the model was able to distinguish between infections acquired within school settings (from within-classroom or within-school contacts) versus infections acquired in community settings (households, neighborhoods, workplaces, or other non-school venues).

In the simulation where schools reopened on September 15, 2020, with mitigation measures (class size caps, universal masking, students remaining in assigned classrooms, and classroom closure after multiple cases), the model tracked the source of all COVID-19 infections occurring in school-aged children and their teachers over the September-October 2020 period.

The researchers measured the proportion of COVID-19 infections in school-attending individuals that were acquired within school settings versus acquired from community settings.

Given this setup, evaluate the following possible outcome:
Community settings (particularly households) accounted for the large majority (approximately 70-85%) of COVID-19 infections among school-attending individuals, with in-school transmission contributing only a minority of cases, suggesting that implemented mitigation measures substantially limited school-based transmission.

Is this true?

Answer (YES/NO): NO